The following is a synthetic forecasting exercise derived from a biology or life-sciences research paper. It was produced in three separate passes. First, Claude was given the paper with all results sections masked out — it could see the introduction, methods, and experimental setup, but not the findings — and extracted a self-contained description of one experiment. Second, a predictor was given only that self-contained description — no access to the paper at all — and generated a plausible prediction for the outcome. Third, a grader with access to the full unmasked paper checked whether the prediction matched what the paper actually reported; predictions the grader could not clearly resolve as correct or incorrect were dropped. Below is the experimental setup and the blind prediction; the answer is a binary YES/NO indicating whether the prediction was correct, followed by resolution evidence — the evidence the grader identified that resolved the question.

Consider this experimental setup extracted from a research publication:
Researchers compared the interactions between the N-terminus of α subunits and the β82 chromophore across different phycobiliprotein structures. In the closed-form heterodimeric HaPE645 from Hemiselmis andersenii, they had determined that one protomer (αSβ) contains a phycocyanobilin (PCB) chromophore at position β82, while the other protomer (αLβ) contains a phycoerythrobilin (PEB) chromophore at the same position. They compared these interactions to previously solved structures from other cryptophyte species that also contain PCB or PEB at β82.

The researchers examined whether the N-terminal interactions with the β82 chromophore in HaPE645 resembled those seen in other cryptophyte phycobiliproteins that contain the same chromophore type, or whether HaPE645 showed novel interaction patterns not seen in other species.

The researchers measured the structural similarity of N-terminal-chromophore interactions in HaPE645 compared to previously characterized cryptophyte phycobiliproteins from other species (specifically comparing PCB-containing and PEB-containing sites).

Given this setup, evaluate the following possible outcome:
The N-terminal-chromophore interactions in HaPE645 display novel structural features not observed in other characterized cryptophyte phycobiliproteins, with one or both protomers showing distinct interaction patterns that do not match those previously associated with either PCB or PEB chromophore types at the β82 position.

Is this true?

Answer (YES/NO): NO